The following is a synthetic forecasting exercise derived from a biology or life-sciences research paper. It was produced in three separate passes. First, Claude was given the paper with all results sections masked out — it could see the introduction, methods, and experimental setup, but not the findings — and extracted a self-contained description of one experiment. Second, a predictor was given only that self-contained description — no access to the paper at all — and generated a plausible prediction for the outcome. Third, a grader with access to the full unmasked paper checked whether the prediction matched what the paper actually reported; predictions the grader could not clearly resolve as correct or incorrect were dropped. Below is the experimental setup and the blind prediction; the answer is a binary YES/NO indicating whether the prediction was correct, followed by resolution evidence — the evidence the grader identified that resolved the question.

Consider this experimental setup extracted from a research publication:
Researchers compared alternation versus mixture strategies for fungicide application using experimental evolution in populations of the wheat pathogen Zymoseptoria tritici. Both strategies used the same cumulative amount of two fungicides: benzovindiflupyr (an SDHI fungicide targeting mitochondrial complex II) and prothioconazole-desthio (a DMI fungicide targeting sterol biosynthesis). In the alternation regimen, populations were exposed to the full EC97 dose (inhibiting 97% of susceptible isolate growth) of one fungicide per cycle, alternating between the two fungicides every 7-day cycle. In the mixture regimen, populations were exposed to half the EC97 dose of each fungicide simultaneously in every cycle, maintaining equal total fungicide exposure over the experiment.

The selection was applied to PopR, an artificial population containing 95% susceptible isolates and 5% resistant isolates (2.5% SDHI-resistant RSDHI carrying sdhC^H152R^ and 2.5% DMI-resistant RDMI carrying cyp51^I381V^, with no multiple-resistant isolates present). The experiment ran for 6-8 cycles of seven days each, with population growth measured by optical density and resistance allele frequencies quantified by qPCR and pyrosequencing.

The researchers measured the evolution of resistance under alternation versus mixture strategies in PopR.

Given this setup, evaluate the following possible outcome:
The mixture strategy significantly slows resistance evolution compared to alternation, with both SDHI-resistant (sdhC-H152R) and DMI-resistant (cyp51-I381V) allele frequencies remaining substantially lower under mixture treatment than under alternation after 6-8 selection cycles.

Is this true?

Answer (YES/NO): YES